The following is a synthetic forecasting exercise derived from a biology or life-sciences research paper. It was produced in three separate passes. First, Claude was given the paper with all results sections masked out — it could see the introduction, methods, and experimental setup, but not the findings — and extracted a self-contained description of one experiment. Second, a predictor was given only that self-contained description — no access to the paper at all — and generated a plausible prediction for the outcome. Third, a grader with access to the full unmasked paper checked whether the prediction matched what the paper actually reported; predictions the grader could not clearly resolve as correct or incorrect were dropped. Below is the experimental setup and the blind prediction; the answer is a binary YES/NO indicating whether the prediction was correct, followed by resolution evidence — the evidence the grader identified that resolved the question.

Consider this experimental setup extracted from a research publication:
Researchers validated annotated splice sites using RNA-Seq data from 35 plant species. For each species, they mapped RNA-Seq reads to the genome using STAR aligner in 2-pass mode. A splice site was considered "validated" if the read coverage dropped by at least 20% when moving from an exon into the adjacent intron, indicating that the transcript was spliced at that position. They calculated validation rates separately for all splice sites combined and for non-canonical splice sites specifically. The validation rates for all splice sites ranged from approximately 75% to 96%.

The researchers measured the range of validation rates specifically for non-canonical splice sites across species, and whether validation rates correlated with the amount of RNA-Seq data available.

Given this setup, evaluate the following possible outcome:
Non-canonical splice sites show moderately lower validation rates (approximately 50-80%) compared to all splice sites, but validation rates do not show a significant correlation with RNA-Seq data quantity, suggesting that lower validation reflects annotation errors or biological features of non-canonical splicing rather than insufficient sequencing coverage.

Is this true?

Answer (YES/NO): NO